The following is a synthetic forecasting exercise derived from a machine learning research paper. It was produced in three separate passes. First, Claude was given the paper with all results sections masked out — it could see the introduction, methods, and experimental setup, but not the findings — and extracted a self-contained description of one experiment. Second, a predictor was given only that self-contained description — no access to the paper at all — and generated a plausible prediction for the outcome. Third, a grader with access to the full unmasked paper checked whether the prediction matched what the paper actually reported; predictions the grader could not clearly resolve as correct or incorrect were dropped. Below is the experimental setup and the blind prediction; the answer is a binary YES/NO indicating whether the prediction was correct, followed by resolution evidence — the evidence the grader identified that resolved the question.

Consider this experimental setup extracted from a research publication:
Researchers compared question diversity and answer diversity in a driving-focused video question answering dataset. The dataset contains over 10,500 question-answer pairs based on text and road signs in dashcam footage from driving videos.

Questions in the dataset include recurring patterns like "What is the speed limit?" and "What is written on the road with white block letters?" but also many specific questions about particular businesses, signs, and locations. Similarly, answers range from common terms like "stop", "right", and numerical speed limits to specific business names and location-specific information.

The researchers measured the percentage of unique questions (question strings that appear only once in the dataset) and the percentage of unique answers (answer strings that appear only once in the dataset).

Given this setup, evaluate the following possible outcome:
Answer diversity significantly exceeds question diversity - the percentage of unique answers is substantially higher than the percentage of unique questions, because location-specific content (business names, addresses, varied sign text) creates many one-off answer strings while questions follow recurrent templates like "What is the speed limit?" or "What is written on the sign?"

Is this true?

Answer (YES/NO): NO